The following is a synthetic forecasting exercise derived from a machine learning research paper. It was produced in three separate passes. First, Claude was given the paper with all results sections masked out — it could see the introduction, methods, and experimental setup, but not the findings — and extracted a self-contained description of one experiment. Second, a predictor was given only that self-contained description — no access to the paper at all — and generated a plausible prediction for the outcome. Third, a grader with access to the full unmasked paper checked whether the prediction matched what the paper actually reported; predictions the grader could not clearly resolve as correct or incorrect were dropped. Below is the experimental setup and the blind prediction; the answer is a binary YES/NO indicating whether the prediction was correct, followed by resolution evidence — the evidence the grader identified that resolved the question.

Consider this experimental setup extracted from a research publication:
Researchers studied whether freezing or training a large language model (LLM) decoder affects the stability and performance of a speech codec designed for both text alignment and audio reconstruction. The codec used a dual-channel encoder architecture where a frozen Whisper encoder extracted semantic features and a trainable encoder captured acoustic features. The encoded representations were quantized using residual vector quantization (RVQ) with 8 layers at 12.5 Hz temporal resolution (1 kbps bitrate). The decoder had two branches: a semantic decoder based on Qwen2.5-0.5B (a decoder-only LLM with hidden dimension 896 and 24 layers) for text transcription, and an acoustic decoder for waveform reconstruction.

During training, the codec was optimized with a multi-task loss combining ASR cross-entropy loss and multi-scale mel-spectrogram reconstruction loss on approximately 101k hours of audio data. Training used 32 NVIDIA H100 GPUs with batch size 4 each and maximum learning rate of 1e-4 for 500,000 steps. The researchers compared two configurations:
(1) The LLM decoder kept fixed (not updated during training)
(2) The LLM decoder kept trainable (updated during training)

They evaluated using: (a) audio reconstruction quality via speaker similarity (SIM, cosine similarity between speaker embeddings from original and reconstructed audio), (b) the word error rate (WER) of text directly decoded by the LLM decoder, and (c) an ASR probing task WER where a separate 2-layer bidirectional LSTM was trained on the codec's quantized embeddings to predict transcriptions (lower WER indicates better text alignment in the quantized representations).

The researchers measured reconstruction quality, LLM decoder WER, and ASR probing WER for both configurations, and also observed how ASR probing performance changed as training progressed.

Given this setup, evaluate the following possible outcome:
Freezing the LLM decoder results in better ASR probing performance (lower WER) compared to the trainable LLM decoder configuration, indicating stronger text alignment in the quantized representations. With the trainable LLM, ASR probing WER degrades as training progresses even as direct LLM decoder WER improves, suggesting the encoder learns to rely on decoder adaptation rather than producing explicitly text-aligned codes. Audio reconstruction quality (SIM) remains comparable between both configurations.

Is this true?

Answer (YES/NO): YES